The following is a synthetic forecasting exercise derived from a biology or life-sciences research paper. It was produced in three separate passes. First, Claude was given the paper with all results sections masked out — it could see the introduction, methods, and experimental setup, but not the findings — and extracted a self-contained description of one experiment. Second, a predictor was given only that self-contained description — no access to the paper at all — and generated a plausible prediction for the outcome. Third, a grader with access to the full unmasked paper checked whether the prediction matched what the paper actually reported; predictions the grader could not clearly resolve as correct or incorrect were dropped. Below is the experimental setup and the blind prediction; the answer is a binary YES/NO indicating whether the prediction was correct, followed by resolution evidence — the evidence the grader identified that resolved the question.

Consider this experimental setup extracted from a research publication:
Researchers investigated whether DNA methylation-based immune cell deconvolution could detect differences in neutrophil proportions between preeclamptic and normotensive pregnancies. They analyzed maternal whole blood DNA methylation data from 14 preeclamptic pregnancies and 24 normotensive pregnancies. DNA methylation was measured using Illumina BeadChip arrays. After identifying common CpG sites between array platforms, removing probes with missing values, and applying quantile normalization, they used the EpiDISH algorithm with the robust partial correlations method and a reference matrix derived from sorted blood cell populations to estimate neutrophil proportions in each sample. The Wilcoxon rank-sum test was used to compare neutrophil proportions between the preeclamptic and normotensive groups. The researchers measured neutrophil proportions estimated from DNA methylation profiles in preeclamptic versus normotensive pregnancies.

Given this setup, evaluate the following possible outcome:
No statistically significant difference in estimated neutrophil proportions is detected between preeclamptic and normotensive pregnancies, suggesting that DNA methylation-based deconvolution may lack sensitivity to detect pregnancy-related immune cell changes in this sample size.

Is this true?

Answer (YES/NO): NO